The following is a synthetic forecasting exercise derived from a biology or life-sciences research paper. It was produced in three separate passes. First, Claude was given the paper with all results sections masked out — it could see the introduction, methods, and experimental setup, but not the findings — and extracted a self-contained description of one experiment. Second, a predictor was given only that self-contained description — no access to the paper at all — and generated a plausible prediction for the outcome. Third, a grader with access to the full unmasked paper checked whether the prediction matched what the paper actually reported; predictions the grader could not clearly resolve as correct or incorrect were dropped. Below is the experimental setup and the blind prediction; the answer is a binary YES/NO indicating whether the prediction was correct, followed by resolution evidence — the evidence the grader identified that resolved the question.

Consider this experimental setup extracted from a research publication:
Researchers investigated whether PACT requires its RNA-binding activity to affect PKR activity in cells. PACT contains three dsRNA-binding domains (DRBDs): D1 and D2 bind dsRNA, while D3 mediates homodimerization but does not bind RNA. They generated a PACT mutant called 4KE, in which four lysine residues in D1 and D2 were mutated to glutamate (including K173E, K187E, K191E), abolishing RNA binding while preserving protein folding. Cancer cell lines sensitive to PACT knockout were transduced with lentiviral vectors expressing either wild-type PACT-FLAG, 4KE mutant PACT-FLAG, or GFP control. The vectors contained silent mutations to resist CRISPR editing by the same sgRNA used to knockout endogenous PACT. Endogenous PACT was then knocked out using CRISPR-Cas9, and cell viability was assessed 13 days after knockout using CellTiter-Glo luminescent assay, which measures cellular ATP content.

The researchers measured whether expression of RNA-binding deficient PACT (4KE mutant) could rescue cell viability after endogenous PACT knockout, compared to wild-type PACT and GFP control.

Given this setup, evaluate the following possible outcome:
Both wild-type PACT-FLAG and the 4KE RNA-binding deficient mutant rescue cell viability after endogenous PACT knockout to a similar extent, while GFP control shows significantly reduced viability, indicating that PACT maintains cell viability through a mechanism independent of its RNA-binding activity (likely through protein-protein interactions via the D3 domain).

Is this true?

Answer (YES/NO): NO